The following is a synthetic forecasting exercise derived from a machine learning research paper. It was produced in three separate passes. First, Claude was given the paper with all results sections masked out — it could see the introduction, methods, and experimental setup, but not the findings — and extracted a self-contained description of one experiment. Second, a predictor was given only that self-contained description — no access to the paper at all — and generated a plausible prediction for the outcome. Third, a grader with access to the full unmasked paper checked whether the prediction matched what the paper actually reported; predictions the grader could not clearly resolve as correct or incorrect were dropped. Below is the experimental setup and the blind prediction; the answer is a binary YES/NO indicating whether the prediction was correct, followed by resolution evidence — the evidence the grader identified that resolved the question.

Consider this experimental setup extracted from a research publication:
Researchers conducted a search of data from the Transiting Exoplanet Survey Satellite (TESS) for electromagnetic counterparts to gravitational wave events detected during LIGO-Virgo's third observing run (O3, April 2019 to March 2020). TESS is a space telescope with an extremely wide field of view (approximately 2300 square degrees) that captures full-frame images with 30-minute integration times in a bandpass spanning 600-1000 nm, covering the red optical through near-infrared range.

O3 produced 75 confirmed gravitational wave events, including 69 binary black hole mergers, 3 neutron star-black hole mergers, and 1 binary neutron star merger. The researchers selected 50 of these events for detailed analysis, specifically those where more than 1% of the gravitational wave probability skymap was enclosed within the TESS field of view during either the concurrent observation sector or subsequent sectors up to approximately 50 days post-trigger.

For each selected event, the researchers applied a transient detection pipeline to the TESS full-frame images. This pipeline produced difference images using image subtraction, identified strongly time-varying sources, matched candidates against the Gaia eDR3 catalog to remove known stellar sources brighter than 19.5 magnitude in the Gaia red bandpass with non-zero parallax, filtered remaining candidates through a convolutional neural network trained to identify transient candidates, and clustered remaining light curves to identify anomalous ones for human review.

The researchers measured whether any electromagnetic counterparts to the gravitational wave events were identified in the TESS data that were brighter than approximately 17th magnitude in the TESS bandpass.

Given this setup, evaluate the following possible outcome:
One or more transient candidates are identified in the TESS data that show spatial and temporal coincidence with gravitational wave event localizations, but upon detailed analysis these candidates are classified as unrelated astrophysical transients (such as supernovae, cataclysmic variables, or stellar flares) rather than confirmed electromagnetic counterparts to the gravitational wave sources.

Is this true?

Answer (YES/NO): NO